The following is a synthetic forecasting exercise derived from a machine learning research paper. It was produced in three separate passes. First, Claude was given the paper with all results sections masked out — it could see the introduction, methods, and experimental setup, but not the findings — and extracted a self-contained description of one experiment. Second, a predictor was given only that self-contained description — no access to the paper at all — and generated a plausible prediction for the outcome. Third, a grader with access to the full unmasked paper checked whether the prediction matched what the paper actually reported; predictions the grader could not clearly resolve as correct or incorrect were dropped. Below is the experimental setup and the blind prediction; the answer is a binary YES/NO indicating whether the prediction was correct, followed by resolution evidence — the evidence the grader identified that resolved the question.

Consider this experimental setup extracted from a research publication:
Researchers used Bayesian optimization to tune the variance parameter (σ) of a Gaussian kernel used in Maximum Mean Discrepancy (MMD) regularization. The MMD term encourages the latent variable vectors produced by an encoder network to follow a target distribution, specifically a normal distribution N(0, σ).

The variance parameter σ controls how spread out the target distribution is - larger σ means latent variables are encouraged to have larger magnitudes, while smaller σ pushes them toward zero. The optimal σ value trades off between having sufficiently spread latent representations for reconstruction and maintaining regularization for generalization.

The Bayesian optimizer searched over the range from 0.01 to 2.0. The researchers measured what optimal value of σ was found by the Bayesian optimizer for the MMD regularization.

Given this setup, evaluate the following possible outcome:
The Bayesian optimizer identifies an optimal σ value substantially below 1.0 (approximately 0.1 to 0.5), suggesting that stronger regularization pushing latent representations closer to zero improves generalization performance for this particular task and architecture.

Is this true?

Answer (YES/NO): NO